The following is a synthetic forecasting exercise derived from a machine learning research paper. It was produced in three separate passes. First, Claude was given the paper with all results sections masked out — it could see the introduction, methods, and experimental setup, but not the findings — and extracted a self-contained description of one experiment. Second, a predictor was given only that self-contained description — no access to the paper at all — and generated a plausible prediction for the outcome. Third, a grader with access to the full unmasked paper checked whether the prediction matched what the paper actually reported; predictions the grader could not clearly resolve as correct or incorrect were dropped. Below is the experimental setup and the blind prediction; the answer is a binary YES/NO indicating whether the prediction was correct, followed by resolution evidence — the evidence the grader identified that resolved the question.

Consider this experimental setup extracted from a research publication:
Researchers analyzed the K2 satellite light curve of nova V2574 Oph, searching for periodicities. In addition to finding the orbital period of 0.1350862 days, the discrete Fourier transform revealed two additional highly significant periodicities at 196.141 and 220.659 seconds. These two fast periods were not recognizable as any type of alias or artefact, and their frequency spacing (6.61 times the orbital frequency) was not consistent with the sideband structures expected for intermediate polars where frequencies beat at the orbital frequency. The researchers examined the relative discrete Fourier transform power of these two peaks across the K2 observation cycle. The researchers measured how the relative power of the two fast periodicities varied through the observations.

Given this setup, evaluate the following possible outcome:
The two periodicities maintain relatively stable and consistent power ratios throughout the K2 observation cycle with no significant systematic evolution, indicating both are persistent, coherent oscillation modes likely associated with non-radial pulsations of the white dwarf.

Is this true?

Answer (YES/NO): NO